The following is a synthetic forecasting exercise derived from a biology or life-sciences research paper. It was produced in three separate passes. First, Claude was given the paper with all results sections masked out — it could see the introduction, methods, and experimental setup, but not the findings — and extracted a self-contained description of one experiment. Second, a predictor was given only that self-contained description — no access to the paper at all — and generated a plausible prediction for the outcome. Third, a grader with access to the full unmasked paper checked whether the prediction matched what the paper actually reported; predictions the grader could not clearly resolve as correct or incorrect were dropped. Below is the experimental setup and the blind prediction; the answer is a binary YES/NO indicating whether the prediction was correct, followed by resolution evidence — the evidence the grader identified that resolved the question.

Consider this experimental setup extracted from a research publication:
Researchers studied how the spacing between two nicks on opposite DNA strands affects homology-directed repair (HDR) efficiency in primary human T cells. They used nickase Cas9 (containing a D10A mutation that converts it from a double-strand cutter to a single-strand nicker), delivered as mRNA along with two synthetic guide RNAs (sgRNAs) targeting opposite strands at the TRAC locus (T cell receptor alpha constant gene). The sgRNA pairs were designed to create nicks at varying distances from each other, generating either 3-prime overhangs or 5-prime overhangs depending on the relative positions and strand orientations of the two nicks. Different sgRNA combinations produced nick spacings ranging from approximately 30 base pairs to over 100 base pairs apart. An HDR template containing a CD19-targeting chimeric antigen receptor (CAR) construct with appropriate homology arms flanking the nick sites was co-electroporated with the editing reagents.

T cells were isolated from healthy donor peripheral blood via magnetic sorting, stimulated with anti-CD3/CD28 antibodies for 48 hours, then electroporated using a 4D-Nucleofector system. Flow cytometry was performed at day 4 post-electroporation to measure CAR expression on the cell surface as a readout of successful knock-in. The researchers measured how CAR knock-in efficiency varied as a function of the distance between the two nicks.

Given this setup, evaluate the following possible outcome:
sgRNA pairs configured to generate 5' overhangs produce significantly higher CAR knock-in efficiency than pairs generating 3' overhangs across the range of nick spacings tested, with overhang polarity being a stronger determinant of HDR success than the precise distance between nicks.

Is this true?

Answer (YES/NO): NO